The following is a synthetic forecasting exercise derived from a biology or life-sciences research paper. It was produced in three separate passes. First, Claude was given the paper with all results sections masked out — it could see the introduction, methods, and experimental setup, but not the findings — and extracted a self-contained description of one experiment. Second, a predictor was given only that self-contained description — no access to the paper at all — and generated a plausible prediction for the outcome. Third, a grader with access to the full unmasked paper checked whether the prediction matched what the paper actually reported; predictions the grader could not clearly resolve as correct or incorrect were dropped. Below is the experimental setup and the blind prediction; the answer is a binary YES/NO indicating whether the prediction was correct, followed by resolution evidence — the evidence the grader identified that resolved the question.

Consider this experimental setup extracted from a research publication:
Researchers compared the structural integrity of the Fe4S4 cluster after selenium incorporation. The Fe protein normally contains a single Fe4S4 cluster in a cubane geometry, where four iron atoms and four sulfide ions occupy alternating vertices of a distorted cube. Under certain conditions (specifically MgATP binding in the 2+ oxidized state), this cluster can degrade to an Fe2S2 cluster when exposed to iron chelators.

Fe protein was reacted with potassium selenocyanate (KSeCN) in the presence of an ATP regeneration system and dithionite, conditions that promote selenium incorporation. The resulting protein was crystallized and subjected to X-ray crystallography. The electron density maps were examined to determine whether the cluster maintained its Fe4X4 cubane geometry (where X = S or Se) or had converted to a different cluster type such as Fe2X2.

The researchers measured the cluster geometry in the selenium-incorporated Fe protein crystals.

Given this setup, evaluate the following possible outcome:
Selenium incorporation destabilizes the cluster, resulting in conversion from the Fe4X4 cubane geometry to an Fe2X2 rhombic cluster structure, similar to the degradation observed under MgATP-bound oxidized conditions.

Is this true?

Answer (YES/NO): NO